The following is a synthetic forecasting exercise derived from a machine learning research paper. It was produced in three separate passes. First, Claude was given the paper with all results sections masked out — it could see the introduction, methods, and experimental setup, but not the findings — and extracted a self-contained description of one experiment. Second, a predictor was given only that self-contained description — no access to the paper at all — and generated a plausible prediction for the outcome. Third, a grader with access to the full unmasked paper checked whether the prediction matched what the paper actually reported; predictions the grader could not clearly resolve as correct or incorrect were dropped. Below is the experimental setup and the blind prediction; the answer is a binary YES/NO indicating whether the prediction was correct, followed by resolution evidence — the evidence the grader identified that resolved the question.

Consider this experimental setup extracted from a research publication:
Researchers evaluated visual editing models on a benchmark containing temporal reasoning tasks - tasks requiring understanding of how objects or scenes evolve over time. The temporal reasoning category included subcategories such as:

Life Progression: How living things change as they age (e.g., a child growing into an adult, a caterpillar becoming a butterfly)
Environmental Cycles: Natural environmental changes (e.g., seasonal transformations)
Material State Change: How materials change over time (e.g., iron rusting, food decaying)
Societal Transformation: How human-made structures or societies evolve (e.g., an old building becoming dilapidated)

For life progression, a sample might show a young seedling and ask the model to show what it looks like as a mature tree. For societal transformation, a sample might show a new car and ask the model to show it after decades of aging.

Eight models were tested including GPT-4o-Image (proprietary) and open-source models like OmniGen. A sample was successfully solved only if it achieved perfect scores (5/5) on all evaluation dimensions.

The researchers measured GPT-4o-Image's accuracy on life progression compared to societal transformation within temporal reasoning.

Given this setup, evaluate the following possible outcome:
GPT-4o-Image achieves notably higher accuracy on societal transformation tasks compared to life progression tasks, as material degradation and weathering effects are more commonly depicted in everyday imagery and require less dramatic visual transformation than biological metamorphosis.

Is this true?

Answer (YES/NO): NO